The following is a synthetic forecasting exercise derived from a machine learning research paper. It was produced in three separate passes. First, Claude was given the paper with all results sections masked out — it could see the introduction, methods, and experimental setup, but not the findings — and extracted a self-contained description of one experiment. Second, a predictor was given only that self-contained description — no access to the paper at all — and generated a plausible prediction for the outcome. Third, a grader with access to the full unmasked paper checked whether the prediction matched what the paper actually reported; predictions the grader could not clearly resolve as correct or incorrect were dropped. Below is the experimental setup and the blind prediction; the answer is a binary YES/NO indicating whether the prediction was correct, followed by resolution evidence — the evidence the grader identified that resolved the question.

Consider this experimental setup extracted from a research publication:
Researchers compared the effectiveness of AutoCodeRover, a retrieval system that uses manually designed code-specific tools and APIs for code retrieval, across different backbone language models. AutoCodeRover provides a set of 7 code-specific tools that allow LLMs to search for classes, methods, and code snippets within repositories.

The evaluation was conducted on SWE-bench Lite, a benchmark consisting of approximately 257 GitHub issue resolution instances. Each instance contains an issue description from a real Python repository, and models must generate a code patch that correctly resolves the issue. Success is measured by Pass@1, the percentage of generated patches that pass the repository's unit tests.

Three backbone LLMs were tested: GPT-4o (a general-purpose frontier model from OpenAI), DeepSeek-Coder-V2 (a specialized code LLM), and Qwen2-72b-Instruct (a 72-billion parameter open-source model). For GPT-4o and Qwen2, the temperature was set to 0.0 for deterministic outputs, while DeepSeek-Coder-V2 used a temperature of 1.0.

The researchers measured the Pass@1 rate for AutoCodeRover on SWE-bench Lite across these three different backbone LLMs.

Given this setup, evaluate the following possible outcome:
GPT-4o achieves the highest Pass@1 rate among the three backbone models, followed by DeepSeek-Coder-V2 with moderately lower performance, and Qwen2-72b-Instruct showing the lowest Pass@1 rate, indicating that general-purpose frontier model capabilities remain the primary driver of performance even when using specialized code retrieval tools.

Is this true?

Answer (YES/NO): YES